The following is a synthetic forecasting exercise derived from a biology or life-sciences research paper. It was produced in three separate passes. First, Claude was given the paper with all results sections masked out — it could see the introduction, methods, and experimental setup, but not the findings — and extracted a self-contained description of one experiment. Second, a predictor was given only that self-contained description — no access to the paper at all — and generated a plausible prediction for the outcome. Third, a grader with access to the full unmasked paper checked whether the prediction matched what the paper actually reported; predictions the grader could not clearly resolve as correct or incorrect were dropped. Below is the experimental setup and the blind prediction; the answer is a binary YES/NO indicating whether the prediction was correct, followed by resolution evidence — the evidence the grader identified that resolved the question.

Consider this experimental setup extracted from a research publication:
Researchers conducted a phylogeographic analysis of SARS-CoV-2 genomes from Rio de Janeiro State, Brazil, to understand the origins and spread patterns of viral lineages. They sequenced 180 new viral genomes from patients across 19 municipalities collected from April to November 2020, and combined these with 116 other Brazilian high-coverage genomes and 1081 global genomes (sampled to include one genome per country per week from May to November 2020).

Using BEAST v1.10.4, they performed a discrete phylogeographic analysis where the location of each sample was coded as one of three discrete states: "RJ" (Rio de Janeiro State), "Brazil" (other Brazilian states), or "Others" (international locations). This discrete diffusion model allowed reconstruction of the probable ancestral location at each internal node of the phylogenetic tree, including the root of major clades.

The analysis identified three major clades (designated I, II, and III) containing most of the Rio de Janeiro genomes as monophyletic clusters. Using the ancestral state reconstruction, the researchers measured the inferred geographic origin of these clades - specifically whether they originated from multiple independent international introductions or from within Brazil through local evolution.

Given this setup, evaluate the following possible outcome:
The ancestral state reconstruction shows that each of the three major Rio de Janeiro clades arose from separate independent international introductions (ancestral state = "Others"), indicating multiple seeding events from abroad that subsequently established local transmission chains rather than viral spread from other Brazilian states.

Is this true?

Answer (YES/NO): NO